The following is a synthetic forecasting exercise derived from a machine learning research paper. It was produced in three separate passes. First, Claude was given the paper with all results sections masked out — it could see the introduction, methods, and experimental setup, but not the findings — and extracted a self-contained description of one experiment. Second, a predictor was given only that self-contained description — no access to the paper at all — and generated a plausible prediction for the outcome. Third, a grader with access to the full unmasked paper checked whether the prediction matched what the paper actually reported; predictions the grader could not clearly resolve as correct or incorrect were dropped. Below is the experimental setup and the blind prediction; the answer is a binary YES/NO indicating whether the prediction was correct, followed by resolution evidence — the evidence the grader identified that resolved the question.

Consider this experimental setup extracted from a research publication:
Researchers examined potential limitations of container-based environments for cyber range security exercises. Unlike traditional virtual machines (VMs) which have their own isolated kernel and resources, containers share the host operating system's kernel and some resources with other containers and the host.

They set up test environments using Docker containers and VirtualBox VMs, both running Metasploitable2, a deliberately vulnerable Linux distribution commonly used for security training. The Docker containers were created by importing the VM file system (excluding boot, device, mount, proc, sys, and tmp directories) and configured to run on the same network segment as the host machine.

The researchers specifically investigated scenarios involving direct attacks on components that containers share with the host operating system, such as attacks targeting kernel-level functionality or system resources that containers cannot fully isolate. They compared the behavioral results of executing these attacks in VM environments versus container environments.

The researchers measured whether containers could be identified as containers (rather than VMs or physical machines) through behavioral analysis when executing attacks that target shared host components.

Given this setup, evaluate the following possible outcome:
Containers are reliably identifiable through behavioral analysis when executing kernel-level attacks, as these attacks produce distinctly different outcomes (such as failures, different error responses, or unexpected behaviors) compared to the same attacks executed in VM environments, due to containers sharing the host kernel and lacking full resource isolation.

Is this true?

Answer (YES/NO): YES